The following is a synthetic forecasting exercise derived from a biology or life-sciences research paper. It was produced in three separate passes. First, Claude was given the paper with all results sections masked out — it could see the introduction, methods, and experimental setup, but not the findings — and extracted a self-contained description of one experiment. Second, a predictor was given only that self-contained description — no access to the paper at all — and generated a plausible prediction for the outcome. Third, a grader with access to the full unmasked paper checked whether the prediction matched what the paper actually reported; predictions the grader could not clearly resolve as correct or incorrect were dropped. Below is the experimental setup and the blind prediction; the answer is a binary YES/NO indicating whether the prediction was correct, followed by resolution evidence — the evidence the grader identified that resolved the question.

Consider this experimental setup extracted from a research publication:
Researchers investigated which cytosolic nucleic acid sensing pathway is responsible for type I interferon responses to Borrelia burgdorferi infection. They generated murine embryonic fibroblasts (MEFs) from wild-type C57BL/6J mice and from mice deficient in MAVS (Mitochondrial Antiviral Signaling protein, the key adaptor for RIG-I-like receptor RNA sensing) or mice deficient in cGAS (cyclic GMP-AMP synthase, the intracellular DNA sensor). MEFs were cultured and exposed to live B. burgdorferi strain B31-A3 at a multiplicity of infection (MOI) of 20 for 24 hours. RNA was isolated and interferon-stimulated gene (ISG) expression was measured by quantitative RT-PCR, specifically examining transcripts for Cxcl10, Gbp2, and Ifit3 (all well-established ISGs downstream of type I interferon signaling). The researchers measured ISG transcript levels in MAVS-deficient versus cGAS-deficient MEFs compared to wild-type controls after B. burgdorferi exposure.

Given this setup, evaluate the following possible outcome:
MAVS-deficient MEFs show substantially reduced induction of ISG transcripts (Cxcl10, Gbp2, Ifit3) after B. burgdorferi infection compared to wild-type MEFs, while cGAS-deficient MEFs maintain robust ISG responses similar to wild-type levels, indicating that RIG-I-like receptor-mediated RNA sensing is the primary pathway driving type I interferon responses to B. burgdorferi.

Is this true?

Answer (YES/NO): NO